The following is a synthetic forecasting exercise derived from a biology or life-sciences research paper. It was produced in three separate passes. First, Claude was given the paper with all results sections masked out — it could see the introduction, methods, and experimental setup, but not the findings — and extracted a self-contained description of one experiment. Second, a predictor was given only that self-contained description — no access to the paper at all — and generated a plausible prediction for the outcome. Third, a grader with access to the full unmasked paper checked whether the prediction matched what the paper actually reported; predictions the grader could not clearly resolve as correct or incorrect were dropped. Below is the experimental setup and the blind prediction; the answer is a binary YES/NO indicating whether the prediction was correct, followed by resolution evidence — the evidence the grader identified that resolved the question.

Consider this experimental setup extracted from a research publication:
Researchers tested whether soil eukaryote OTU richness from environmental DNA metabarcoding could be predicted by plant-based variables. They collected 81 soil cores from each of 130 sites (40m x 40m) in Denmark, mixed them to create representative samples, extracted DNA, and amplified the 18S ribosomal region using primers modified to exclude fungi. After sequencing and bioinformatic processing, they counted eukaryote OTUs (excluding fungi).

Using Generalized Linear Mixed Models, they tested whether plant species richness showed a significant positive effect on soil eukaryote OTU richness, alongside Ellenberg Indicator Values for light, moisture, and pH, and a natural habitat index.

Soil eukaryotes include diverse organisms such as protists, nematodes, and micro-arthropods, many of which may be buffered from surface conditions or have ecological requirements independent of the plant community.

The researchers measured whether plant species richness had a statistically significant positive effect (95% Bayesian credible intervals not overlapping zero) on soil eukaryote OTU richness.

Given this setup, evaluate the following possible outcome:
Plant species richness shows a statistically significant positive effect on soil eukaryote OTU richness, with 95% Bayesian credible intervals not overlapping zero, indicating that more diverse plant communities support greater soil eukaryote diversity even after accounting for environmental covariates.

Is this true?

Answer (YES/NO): NO